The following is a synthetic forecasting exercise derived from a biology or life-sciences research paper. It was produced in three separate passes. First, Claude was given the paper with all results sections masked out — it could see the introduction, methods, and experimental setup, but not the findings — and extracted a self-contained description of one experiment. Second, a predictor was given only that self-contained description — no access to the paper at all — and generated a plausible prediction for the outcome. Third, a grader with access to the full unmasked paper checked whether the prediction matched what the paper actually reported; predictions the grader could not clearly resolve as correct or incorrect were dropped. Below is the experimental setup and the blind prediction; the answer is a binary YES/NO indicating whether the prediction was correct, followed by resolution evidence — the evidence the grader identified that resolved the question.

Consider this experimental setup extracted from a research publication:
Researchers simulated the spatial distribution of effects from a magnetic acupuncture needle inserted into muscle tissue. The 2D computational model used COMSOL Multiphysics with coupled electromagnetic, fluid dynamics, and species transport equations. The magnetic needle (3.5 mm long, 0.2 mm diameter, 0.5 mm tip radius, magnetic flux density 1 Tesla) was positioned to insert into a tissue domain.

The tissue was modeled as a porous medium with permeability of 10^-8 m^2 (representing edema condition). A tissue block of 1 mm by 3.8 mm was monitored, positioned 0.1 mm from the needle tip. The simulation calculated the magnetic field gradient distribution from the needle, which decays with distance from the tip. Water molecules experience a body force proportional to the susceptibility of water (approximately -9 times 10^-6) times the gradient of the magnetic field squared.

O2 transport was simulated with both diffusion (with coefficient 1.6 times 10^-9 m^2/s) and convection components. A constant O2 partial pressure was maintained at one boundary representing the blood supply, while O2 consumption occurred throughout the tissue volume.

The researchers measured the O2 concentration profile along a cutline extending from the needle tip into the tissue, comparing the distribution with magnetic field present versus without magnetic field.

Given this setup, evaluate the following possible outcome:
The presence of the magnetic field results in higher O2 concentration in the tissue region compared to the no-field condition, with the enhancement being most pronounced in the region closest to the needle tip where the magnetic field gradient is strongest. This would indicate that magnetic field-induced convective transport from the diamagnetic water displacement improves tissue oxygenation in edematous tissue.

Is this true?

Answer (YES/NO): NO